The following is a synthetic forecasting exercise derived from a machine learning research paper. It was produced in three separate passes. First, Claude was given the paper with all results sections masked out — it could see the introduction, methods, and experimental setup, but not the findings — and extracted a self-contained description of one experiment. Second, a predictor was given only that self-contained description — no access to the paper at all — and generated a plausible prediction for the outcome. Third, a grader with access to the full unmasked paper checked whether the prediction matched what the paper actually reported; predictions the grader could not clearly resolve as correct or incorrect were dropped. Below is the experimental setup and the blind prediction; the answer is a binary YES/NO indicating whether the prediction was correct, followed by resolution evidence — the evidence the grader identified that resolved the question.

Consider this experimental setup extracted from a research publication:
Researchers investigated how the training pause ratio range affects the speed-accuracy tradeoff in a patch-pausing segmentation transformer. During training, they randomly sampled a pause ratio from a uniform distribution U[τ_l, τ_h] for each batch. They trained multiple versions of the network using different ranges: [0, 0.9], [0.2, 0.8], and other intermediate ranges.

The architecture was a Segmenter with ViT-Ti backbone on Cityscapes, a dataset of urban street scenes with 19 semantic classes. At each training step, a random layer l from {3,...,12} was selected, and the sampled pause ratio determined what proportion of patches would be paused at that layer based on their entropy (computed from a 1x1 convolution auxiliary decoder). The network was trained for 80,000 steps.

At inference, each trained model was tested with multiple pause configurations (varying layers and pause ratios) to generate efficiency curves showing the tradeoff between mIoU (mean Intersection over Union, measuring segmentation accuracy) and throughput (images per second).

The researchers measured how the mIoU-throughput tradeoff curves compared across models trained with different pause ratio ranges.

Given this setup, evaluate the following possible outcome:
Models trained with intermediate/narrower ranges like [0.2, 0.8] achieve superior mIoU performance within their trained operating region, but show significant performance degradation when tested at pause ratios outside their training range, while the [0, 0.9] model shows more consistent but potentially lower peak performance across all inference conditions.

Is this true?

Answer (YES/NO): NO